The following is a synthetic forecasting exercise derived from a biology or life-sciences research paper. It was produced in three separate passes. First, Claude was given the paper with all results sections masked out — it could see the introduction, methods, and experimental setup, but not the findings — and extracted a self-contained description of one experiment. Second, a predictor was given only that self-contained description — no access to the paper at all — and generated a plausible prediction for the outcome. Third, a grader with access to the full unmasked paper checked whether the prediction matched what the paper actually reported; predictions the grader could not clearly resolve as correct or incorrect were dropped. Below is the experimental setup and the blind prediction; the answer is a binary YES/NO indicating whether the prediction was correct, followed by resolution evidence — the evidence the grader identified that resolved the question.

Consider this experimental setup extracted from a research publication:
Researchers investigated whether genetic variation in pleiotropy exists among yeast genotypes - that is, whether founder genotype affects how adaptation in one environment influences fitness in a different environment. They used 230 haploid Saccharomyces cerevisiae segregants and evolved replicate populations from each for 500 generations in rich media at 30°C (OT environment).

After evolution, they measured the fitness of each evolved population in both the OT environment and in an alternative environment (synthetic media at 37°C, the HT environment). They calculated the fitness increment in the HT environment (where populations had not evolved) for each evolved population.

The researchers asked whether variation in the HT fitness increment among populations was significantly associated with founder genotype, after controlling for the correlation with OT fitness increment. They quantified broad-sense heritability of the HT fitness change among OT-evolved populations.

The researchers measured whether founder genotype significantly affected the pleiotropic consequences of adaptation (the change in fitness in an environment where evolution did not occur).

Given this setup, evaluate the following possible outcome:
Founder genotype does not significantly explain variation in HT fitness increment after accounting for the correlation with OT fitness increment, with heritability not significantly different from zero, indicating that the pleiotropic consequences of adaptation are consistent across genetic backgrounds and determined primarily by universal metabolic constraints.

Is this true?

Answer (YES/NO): NO